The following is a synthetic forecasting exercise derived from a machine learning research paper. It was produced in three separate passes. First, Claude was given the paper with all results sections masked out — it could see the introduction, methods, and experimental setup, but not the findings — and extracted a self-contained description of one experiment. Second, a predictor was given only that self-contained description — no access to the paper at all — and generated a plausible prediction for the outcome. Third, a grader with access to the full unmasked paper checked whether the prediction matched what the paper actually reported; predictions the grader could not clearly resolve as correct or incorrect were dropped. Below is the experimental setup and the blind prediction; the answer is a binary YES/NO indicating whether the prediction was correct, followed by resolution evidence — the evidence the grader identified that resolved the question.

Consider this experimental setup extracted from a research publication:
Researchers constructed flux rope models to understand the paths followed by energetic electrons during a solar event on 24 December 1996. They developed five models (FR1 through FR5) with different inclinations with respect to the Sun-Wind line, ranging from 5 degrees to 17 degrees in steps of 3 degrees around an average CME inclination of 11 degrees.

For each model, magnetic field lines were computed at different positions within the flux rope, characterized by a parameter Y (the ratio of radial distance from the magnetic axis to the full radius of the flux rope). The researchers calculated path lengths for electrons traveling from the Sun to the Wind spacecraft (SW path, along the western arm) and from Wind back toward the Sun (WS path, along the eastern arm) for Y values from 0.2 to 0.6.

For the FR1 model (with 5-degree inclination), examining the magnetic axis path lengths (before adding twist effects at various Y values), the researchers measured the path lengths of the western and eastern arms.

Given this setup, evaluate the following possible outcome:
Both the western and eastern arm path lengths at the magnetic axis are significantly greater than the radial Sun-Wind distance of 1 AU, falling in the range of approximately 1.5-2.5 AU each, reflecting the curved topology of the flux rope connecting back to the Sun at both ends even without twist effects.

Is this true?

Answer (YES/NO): YES